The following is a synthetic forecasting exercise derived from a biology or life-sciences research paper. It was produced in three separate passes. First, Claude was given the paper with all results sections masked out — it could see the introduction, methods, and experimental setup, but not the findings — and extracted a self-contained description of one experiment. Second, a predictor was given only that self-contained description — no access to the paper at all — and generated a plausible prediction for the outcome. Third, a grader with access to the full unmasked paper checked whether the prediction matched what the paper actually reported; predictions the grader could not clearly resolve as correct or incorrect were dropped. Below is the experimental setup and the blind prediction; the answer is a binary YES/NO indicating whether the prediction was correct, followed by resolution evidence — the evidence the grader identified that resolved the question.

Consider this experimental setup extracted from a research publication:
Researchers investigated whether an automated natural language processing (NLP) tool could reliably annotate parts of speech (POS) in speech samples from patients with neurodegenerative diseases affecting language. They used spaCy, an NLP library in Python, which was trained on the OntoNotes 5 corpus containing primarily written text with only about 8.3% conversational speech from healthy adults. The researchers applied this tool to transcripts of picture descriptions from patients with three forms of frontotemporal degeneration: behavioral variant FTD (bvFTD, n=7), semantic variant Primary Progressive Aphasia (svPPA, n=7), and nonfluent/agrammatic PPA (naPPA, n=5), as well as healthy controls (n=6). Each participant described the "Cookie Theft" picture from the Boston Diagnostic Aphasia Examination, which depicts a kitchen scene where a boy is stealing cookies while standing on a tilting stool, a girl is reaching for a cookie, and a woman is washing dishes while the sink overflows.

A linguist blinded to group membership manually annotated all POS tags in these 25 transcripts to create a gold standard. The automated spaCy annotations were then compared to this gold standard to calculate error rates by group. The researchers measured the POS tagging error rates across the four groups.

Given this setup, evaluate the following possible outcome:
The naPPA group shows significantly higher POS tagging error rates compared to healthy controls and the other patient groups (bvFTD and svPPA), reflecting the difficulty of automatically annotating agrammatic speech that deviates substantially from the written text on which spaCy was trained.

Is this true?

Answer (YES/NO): NO